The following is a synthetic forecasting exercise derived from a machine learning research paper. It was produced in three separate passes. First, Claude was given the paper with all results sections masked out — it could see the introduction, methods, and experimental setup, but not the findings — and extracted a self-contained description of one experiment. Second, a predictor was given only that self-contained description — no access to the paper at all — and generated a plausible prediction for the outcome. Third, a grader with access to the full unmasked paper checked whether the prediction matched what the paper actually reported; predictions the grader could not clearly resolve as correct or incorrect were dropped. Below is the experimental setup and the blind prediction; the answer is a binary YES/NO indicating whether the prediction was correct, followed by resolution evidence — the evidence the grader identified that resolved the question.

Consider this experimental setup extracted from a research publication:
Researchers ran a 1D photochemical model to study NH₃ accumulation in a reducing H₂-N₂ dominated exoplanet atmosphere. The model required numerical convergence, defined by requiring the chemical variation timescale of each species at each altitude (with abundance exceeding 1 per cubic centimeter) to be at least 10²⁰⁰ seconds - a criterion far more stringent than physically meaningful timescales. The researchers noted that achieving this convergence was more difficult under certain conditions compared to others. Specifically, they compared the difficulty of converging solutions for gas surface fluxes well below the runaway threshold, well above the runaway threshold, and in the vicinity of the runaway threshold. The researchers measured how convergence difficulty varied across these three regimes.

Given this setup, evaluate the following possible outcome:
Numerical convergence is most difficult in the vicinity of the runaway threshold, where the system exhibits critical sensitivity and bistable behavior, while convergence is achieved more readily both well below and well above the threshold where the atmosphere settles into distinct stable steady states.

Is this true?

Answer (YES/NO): YES